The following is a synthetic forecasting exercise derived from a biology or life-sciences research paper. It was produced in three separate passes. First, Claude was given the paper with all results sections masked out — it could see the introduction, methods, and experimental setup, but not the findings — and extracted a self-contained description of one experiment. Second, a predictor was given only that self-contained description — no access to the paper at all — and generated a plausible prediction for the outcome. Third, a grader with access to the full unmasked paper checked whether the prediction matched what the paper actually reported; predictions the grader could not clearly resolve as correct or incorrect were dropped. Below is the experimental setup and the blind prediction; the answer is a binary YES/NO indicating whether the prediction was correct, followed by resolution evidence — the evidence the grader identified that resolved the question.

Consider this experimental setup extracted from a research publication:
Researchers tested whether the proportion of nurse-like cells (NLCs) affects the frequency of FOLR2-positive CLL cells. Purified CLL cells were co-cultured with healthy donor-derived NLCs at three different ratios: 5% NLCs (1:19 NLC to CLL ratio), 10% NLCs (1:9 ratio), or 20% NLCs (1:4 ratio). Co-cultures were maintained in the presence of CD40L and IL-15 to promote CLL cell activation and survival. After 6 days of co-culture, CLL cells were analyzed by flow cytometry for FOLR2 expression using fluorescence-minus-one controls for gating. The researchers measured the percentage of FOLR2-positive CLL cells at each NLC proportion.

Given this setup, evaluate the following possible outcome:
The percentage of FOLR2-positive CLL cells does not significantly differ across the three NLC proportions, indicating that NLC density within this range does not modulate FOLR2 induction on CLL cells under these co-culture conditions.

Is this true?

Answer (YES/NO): NO